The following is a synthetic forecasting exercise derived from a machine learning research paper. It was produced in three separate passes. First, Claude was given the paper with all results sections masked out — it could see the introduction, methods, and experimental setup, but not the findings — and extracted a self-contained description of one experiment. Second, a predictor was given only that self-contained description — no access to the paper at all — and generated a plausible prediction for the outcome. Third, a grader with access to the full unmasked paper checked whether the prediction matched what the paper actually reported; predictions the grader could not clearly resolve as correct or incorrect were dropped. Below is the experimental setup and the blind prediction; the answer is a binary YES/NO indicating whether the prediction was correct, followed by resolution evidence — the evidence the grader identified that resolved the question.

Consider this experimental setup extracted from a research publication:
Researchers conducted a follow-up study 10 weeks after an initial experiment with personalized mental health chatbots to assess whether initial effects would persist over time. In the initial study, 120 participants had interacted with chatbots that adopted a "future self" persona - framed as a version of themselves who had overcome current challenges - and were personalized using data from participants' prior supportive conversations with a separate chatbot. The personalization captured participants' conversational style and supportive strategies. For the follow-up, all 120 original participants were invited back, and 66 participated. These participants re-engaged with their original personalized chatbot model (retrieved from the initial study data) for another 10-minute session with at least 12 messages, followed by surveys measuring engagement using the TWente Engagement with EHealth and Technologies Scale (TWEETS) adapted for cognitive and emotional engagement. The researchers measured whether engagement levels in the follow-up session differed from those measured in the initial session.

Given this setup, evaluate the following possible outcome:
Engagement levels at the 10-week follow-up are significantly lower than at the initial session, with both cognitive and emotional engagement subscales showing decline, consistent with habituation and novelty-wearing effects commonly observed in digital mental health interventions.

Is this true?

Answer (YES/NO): NO